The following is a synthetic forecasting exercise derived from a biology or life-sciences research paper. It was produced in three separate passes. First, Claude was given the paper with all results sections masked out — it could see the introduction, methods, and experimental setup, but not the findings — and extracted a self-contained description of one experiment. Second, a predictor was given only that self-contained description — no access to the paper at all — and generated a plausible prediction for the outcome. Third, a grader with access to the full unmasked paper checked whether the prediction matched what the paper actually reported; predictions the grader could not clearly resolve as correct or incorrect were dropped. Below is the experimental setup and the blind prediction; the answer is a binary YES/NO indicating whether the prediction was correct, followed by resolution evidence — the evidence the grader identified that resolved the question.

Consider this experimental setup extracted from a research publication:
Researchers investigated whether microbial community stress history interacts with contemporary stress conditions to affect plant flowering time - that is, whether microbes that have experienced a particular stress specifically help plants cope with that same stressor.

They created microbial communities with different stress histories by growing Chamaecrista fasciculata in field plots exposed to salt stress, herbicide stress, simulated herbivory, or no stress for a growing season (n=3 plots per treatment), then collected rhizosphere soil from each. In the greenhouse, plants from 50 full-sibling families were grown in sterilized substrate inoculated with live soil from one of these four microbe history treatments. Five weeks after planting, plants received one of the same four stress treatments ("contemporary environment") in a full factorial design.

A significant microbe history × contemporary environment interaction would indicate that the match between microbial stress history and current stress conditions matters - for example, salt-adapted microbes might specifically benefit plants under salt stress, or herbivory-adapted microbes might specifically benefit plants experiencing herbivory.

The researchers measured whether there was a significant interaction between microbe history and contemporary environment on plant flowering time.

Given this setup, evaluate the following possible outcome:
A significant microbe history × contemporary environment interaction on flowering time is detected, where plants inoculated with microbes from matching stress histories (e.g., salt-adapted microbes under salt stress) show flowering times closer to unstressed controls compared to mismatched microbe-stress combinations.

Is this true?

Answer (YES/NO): NO